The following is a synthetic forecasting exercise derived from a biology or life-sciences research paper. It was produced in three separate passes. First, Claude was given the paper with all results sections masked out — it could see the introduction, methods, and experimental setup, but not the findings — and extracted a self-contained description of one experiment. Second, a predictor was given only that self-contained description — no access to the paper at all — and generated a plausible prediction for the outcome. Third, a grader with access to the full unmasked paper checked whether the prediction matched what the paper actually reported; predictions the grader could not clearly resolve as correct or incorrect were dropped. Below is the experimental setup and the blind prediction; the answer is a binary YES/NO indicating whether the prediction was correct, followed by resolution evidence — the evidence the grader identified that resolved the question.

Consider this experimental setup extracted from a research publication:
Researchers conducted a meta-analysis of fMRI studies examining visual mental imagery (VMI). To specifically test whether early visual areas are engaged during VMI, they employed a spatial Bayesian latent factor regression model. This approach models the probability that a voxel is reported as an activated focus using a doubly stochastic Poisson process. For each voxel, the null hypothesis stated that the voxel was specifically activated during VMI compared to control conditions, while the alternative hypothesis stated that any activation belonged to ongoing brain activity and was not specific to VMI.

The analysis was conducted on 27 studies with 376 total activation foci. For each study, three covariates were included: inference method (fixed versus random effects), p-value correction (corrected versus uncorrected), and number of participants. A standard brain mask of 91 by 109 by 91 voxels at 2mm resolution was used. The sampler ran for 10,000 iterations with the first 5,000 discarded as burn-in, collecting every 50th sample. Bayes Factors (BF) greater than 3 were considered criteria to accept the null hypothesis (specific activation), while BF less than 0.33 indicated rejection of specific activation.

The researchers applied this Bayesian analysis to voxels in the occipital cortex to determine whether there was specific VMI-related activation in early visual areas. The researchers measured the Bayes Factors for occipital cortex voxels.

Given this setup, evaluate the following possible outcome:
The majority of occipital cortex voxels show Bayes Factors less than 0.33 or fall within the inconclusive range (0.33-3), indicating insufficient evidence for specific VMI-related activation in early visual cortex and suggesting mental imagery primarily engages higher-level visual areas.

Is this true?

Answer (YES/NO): YES